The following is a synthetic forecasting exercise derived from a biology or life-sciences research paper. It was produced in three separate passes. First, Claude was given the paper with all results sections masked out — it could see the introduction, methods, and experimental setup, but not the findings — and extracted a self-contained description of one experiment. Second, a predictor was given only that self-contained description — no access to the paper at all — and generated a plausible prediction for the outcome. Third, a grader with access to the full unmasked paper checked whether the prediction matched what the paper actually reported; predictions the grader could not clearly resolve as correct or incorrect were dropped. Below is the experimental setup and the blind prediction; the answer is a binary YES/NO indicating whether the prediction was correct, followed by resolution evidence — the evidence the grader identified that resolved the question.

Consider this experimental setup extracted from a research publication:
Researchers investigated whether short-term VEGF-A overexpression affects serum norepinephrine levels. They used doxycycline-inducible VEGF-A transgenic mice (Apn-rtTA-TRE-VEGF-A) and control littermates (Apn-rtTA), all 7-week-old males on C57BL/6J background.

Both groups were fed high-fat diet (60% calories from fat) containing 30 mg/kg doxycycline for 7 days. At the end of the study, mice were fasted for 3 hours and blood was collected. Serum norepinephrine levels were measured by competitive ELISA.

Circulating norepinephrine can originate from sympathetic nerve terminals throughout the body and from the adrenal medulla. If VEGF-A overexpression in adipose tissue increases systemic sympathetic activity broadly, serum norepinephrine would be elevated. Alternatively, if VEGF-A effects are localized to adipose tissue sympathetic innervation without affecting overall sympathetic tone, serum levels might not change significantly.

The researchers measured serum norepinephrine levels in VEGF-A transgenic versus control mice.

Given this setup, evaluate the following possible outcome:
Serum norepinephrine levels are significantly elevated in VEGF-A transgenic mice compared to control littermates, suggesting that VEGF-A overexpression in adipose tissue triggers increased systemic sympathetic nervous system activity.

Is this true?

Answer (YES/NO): NO